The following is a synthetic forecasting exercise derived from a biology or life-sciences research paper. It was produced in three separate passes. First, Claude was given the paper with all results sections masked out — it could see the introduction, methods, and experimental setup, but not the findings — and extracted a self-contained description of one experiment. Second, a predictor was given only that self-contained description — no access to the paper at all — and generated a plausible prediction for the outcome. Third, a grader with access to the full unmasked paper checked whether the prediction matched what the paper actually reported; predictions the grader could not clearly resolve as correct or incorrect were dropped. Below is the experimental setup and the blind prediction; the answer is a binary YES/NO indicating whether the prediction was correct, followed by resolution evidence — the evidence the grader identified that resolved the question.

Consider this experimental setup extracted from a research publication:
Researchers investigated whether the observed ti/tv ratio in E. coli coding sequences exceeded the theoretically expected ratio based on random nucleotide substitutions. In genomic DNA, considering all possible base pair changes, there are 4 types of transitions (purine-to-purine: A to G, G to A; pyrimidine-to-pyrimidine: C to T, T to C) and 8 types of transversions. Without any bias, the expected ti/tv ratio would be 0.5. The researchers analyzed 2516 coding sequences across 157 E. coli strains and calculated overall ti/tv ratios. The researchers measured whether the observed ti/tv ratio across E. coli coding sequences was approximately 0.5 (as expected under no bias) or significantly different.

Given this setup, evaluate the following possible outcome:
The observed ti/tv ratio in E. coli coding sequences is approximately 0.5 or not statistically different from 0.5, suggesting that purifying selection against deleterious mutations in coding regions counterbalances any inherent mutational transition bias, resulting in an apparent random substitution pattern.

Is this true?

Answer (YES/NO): NO